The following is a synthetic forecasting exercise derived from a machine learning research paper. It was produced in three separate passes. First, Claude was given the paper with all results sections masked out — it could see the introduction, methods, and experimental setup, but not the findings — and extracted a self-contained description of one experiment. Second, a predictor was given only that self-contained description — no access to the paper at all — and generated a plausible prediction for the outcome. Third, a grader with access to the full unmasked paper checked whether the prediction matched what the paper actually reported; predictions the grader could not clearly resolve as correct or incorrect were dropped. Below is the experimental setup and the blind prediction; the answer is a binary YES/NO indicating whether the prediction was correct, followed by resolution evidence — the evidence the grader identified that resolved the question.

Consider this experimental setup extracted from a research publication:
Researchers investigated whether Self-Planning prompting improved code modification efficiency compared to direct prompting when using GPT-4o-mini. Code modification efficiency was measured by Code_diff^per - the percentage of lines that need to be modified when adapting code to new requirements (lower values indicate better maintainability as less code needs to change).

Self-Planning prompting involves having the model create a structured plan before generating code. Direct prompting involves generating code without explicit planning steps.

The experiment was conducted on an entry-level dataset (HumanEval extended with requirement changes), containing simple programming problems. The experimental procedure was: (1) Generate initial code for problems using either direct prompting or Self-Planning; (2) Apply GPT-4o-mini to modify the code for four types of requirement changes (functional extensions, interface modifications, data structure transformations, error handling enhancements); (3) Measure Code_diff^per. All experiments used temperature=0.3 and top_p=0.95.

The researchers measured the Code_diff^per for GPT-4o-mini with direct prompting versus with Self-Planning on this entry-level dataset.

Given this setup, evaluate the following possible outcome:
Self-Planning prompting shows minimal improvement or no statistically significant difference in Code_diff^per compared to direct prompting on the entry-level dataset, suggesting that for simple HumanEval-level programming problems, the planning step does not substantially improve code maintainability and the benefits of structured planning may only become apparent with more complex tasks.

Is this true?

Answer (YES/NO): NO